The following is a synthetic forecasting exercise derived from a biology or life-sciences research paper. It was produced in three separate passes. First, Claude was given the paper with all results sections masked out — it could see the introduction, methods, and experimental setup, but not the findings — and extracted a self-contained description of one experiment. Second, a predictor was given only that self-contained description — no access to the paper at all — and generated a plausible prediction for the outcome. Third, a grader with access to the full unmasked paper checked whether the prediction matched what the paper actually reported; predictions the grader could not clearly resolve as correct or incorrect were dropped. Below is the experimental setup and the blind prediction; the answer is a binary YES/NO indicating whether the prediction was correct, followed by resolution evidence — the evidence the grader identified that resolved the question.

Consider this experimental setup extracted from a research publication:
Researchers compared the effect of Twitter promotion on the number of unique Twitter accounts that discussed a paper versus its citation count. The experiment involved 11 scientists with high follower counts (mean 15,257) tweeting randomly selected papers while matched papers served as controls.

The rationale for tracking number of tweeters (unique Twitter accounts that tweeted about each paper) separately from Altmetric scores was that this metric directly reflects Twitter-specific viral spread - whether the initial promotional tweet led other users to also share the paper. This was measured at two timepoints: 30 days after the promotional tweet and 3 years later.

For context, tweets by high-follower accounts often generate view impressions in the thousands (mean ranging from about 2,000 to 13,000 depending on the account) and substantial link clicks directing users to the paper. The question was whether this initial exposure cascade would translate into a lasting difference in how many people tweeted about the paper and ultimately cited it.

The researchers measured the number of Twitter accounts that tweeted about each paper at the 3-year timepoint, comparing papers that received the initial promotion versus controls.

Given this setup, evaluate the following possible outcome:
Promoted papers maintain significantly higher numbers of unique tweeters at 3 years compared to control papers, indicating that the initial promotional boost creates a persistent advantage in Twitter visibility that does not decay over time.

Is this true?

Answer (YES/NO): YES